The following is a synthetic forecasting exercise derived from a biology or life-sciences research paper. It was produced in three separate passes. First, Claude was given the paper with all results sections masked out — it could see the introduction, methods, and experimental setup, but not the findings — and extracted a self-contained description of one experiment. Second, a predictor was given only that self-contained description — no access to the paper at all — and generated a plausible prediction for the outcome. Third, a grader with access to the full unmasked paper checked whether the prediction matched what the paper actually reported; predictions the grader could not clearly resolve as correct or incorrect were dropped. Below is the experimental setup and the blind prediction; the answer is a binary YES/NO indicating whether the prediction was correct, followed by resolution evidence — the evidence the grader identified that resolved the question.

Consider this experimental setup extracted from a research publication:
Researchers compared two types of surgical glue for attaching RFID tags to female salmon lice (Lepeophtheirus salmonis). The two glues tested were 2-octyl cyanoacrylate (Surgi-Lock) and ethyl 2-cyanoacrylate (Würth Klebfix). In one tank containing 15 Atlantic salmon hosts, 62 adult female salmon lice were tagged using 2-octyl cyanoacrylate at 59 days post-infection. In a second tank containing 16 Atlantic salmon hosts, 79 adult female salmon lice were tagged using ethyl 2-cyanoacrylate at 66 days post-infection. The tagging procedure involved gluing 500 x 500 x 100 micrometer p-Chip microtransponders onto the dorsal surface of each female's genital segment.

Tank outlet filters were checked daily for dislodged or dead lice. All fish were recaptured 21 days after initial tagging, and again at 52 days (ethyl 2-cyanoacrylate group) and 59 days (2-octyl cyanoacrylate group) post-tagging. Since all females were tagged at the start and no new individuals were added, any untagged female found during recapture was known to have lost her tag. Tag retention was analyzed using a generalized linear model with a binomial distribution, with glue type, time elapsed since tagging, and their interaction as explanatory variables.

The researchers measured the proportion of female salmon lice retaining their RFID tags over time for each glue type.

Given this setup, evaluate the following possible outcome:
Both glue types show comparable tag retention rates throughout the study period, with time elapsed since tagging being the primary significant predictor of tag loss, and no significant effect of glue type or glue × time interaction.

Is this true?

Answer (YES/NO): NO